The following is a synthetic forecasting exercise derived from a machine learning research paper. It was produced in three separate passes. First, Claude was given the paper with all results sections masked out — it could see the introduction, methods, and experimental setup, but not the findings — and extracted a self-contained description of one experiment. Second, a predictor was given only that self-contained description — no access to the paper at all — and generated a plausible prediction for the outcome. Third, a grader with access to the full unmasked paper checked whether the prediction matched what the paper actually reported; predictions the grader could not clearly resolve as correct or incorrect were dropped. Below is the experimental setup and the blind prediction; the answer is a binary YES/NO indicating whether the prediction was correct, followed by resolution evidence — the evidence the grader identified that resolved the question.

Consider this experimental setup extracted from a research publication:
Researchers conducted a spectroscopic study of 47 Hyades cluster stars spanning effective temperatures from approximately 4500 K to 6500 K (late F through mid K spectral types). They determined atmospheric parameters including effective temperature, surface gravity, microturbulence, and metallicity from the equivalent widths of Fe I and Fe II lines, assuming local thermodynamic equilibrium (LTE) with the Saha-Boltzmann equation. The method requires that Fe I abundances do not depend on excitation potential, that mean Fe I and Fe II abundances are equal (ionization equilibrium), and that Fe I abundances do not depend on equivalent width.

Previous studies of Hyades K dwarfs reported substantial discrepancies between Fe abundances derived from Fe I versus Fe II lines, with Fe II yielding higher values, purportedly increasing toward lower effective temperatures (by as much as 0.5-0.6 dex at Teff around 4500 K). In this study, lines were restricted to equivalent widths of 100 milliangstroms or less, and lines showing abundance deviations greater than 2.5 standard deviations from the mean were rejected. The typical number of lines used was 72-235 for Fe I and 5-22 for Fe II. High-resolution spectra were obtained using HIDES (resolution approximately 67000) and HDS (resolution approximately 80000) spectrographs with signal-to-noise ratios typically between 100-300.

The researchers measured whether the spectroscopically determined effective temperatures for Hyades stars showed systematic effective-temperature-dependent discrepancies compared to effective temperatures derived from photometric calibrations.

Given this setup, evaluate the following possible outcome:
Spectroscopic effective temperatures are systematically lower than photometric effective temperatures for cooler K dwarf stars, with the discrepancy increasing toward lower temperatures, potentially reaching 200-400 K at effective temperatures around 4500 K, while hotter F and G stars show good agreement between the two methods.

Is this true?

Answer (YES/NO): NO